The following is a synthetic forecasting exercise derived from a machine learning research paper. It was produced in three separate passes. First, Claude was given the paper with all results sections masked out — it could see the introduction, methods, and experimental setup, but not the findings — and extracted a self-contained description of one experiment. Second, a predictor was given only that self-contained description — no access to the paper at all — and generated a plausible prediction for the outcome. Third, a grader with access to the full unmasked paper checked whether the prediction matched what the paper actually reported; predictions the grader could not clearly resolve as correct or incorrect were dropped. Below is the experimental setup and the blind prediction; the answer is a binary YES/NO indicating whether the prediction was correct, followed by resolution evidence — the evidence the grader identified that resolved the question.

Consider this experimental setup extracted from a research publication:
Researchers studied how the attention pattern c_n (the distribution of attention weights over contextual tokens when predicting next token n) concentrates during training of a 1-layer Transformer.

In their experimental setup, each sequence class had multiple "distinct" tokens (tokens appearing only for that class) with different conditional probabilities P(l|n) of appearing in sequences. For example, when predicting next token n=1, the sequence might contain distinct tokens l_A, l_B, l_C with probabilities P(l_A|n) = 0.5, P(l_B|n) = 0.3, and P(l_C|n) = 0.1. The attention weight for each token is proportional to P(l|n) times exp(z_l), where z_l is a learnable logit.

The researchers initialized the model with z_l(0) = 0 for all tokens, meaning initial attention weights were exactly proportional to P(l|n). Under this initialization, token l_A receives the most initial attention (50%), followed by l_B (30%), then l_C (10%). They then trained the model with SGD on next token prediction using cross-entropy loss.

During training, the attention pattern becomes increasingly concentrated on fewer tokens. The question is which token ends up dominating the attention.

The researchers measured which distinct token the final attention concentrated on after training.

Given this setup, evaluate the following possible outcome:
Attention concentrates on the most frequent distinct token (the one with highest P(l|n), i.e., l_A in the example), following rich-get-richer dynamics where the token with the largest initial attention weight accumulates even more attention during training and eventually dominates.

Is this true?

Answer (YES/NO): YES